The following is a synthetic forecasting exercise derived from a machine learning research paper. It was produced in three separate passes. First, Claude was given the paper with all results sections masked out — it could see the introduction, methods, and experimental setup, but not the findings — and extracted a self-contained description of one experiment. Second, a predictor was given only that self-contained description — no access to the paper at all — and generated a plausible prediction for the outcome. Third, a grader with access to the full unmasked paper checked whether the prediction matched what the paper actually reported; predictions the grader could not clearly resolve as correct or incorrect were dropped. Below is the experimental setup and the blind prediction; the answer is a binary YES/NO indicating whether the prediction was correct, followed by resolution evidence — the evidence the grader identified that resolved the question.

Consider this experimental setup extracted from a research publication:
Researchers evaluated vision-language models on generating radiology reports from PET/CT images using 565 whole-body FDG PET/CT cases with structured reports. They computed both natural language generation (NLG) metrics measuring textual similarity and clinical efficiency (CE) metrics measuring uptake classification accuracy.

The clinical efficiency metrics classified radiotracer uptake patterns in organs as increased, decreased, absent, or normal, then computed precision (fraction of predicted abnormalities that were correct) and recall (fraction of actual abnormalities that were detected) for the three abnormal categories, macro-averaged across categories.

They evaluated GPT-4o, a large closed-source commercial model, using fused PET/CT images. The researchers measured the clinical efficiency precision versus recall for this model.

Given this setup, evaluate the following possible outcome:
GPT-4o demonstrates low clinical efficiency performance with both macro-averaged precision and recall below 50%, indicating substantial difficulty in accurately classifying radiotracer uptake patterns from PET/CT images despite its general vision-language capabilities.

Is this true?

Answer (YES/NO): YES